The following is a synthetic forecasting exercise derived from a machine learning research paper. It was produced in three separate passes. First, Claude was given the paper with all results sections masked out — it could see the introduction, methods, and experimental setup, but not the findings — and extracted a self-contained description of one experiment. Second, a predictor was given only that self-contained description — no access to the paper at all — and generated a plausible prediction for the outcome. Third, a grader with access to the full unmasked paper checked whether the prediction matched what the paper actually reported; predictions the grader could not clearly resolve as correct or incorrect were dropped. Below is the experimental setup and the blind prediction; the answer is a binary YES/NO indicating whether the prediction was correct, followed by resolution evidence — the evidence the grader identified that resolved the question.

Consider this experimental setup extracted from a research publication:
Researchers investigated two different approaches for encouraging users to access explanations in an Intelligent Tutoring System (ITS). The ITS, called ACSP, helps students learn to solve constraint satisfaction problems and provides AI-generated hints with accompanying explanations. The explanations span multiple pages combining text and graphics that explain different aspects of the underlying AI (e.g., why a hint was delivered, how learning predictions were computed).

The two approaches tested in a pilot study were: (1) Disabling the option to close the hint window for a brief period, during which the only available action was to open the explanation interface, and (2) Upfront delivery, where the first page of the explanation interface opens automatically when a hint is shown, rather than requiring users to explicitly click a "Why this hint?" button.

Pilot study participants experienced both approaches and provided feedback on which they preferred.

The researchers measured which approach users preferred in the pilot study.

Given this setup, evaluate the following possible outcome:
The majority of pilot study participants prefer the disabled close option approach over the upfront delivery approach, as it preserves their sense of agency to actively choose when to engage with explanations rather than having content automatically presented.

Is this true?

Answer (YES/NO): NO